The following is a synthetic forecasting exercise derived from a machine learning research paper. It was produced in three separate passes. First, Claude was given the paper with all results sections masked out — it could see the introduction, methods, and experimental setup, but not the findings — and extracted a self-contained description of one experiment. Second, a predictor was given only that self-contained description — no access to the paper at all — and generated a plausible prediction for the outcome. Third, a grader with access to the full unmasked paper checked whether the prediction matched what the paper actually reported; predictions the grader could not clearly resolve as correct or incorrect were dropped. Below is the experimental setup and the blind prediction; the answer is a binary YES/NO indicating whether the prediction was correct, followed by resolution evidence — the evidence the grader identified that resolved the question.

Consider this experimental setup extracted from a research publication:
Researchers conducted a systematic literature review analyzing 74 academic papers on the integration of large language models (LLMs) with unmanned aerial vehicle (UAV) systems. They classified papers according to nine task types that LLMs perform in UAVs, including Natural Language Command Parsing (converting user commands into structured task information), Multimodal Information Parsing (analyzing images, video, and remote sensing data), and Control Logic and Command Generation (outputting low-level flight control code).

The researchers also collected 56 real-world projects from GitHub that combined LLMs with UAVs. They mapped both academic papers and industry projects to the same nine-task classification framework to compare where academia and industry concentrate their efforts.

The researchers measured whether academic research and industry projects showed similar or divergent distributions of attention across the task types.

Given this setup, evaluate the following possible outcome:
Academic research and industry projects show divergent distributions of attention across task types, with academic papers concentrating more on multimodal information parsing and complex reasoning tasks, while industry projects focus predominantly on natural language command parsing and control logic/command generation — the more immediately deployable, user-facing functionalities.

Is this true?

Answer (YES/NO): NO